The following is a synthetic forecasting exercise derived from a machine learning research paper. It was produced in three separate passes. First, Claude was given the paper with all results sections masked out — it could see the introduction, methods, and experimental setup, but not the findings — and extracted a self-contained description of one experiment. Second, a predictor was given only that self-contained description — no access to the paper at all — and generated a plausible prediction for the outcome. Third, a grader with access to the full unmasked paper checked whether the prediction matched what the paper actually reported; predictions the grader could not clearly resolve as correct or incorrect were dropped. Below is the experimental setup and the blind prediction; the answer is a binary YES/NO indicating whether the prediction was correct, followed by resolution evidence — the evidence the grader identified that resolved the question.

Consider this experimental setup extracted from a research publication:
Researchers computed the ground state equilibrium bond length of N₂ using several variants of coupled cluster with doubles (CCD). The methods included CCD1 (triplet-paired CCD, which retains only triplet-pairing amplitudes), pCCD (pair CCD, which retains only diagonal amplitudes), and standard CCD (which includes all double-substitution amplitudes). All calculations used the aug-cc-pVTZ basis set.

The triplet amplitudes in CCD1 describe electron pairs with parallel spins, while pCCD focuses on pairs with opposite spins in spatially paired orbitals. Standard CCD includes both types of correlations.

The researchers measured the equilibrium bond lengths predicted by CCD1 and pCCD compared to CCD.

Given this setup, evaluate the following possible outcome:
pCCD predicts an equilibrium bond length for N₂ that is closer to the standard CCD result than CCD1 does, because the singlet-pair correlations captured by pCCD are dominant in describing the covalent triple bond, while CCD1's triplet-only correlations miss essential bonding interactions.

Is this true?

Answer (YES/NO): NO